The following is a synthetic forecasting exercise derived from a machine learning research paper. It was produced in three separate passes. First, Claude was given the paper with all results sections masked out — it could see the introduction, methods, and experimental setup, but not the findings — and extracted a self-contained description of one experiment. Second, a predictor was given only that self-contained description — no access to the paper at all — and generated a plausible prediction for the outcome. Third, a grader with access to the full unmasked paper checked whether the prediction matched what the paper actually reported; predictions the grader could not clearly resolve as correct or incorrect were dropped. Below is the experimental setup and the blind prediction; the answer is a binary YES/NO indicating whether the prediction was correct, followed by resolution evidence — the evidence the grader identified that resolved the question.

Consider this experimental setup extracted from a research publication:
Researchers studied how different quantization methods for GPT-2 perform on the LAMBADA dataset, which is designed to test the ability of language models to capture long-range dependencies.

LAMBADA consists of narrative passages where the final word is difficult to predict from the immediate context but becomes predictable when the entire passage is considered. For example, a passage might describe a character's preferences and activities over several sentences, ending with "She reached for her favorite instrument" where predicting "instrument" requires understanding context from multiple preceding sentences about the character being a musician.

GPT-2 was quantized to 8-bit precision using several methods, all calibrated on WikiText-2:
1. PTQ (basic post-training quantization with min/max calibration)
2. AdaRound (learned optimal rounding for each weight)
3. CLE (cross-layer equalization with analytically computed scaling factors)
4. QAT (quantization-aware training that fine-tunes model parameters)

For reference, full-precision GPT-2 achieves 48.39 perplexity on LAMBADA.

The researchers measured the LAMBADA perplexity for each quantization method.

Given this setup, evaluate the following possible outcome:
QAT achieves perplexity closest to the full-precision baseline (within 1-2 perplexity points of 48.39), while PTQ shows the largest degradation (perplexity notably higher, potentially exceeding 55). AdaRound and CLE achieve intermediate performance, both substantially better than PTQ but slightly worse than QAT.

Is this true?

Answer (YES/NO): NO